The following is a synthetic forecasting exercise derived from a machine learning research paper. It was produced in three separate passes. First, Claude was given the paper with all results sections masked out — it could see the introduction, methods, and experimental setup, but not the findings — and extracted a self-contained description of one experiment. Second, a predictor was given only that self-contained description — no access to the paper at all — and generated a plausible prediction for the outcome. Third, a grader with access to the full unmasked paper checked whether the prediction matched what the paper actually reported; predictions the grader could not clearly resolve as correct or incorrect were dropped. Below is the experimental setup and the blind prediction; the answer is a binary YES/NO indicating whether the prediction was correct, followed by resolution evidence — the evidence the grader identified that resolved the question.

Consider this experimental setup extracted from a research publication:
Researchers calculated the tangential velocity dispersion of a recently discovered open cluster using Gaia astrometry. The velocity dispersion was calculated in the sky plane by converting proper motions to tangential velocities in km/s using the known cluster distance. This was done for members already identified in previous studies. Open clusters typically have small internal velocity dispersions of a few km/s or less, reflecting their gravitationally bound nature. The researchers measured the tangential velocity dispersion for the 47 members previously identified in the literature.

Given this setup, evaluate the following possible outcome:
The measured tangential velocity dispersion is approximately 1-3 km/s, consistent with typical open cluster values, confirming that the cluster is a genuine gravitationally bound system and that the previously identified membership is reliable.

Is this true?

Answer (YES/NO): YES